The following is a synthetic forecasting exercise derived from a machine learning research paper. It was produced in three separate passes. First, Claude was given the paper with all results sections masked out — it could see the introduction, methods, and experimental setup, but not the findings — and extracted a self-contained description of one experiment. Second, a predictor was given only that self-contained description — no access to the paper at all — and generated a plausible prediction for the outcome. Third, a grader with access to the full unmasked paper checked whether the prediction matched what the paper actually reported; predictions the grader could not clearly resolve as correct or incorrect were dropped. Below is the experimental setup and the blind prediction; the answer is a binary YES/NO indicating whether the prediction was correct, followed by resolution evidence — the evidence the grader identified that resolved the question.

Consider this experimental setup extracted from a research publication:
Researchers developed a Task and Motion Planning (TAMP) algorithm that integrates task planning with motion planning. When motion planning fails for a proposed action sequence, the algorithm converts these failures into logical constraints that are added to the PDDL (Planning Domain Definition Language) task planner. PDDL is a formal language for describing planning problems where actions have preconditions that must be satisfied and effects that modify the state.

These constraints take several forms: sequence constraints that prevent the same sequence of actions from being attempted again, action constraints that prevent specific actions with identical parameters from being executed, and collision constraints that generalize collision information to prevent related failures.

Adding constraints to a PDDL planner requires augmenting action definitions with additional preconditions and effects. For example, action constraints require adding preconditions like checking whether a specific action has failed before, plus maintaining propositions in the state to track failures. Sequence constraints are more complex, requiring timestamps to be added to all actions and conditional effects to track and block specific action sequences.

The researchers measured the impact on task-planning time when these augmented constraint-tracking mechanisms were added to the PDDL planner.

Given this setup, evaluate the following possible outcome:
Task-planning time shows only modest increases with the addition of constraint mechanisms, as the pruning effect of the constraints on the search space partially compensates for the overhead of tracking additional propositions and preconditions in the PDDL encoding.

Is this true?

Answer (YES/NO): NO